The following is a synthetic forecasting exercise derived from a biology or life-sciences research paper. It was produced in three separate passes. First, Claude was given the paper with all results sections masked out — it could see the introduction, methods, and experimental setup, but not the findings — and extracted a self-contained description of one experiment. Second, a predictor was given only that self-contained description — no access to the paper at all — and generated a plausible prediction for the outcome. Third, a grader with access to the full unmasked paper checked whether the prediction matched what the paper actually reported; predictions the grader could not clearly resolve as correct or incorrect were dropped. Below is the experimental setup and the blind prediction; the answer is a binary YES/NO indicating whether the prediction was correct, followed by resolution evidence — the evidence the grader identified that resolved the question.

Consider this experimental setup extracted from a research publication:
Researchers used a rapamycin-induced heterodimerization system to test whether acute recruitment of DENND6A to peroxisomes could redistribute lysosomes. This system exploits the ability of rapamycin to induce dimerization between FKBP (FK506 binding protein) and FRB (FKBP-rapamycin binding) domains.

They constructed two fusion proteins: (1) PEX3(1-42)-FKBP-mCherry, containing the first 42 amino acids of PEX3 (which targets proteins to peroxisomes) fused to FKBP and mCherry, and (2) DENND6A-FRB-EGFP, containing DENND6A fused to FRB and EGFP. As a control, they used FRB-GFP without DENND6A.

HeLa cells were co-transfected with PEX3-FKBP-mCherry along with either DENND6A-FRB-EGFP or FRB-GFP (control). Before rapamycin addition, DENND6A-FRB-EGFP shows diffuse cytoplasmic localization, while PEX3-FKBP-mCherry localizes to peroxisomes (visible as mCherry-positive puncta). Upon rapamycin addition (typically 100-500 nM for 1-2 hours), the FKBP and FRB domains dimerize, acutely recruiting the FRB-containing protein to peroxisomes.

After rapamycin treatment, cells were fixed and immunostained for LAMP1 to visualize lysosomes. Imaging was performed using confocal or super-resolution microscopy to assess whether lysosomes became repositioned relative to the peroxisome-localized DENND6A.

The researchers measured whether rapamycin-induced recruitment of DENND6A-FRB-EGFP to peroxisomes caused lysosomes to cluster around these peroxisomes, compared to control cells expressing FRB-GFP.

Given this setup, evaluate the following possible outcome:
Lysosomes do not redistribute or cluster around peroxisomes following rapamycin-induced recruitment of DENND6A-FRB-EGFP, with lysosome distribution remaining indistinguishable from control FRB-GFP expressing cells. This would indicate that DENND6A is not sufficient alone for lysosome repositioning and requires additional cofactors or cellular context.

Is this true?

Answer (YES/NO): NO